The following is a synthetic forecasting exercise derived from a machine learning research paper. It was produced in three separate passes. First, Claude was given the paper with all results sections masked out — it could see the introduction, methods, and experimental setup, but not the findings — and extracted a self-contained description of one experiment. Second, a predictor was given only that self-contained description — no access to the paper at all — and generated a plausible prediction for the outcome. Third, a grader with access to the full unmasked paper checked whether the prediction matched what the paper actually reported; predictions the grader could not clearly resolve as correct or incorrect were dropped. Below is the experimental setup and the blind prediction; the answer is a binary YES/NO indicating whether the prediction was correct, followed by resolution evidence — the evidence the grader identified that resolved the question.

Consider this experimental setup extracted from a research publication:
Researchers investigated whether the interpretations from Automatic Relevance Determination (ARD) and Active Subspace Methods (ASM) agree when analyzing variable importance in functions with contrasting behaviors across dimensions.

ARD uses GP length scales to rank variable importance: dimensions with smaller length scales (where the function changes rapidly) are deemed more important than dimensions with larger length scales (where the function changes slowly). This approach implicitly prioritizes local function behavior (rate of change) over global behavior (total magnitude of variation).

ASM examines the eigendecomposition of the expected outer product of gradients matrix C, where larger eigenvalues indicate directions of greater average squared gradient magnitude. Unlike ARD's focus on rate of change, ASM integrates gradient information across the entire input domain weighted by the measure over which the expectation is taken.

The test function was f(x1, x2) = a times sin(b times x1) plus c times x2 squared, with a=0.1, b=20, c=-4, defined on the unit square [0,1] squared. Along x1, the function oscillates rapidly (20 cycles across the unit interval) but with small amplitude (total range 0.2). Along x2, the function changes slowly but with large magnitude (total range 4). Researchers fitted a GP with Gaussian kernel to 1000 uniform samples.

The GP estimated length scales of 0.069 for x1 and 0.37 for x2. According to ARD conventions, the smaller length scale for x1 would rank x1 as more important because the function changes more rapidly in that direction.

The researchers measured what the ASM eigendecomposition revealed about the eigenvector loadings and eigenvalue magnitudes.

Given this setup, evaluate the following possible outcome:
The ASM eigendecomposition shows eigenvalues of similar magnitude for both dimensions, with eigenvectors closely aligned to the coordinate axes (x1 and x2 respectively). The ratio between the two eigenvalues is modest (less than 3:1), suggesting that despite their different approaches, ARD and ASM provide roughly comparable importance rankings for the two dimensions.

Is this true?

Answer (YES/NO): NO